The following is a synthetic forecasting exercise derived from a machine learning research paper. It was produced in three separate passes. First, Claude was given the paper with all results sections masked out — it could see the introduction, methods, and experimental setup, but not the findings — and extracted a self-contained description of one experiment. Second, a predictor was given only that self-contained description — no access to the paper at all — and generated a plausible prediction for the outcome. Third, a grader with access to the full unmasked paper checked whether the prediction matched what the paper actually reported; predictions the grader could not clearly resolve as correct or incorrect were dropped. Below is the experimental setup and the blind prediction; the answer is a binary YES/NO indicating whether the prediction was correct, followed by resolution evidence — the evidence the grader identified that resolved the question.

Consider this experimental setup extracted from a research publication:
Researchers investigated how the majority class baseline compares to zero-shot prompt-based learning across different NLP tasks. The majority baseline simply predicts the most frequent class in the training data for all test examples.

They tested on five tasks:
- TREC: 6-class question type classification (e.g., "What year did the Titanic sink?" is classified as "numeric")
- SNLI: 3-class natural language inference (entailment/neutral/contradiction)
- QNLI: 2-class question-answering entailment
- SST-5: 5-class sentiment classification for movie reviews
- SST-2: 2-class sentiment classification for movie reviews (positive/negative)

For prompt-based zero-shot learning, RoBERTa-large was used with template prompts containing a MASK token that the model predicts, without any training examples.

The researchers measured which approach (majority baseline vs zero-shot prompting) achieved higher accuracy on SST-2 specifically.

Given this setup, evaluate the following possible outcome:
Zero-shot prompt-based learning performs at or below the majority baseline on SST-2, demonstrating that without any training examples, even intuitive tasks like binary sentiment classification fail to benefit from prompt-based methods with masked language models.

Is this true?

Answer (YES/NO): NO